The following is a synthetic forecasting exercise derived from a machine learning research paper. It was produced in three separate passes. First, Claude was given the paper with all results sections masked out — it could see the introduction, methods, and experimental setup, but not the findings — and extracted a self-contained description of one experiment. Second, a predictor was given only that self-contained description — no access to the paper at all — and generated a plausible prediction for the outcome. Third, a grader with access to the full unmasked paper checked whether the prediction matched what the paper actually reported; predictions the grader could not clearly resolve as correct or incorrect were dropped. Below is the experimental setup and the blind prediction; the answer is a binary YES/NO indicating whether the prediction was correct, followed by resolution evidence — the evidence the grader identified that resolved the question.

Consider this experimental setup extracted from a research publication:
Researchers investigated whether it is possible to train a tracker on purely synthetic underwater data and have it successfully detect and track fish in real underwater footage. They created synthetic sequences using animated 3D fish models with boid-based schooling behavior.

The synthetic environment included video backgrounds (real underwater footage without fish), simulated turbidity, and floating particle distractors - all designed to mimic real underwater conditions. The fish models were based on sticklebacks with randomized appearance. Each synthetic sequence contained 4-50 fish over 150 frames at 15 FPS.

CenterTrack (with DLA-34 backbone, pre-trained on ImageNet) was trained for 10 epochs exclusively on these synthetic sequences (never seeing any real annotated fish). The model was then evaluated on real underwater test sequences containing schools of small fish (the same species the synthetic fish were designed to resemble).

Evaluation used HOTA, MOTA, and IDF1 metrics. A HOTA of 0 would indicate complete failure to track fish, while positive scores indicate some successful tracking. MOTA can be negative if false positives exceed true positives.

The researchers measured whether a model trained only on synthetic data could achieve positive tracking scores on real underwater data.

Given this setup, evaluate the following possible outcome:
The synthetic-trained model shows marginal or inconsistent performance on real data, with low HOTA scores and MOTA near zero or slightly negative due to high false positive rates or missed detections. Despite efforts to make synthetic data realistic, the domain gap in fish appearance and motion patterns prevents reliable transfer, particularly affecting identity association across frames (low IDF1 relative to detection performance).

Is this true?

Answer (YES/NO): NO